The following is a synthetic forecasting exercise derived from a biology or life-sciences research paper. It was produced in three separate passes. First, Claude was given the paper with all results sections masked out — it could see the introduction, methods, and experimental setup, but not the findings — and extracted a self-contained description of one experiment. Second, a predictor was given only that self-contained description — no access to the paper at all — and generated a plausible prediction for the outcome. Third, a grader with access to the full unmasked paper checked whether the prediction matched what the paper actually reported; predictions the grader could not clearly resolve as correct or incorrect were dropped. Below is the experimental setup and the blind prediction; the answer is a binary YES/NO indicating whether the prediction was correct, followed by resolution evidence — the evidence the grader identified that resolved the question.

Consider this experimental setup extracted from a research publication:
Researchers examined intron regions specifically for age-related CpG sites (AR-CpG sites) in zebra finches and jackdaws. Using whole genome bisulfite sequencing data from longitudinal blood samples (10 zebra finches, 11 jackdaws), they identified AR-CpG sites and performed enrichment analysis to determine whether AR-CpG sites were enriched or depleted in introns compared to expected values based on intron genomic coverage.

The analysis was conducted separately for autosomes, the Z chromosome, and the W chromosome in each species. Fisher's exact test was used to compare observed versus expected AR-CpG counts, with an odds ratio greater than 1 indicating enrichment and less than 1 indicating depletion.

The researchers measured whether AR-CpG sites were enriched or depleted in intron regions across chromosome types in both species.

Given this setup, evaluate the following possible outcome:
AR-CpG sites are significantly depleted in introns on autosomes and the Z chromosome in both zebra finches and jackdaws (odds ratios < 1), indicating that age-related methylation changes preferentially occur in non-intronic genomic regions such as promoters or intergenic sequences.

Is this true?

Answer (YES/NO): YES